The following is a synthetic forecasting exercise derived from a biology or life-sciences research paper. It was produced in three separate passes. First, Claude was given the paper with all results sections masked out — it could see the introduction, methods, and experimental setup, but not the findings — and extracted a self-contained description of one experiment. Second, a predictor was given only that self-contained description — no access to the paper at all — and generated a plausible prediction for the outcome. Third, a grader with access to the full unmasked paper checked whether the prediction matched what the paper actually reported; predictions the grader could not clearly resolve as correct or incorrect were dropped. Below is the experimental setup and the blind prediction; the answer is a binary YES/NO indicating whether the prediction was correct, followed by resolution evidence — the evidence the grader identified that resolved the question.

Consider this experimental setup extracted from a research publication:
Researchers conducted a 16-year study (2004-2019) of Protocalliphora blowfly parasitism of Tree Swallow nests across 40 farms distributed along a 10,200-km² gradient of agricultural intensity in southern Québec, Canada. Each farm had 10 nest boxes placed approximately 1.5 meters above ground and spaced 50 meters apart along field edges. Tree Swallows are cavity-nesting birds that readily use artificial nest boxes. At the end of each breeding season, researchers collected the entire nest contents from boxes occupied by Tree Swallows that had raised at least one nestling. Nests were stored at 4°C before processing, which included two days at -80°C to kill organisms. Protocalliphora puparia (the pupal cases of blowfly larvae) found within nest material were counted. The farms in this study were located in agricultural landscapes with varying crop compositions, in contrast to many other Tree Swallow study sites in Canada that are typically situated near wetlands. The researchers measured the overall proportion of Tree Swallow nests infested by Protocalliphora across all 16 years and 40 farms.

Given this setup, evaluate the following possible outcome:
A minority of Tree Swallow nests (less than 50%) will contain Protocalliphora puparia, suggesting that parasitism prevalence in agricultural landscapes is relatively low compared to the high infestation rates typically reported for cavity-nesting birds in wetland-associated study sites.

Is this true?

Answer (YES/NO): YES